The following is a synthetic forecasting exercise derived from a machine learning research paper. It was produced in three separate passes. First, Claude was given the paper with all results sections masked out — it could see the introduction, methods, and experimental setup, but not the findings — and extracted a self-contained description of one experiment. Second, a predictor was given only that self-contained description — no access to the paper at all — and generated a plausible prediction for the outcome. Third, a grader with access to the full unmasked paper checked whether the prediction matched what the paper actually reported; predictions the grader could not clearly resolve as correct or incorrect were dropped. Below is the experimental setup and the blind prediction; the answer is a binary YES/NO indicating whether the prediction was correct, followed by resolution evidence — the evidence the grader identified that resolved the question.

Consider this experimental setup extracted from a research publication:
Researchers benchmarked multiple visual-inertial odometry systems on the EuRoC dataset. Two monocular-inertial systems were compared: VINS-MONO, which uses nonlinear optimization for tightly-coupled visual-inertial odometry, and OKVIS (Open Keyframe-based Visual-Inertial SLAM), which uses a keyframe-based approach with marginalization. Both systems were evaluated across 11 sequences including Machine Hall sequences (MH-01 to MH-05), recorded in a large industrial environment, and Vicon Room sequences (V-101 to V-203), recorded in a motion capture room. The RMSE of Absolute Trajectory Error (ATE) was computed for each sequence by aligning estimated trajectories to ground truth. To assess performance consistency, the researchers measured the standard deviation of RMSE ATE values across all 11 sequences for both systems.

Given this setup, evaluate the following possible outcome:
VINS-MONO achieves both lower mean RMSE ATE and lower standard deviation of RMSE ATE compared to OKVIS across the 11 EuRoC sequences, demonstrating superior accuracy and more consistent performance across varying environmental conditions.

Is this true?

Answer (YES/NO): YES